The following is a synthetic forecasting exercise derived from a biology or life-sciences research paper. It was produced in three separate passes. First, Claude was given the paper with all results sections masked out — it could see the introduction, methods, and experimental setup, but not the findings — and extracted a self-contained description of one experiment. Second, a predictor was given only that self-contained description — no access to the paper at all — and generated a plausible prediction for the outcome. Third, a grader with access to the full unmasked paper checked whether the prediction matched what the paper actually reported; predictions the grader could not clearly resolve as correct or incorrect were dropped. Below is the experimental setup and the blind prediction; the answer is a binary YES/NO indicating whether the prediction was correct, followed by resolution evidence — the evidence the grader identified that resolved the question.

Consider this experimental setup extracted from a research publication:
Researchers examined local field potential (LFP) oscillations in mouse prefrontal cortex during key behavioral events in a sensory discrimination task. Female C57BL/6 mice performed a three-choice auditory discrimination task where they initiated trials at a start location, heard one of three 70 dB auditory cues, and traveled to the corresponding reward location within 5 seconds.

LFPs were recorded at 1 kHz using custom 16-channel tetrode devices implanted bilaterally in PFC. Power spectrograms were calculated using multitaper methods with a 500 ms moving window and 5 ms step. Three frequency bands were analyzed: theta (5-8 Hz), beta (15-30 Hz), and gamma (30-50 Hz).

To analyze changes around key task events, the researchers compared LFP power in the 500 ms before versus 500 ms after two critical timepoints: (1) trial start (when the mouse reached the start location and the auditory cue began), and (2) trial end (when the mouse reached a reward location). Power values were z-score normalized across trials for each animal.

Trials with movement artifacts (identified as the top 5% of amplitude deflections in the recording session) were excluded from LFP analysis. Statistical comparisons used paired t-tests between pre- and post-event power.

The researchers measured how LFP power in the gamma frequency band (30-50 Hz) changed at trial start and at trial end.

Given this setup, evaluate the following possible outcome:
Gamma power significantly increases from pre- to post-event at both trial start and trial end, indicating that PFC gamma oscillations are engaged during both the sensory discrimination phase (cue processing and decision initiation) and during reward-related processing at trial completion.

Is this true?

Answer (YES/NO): NO